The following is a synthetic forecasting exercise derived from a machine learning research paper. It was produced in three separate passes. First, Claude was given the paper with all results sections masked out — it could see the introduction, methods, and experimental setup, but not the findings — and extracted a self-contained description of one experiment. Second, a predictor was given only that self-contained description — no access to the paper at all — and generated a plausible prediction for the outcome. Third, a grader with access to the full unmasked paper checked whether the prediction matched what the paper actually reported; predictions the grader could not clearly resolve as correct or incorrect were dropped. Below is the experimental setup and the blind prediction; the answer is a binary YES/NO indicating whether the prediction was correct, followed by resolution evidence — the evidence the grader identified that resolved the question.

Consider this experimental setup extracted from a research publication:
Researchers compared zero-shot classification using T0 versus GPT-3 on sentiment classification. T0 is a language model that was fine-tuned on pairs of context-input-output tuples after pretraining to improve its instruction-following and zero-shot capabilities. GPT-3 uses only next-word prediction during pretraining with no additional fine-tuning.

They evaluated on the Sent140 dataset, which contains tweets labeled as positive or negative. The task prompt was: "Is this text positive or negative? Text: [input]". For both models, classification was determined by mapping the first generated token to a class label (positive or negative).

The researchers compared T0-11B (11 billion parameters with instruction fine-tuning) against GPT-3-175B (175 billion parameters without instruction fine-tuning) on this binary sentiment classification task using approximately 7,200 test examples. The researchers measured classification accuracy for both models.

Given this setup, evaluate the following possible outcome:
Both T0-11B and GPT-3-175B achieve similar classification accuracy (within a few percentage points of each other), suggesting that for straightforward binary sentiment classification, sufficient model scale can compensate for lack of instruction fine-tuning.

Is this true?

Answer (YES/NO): YES